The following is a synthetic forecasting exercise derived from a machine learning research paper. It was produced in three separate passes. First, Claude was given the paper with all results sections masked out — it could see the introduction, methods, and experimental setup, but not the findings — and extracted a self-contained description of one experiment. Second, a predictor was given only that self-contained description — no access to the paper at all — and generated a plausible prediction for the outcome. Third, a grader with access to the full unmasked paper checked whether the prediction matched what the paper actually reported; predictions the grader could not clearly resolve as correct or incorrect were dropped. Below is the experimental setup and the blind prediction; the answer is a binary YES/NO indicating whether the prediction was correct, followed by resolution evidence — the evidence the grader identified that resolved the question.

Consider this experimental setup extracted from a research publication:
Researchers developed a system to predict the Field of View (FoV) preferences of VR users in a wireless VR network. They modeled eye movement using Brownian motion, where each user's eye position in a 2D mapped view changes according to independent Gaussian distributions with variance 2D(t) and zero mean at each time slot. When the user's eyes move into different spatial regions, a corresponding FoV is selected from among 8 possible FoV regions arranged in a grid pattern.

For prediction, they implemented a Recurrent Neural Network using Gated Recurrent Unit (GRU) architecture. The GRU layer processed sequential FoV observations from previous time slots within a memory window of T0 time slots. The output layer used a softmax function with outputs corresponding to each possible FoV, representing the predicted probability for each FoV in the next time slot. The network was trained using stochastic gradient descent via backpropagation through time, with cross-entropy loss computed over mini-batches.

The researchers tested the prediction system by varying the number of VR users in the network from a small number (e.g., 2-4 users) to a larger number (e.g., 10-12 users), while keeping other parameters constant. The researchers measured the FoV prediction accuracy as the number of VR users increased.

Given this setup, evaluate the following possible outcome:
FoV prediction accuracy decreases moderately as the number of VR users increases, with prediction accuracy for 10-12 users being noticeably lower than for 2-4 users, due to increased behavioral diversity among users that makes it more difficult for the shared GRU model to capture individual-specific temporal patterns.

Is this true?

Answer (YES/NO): NO